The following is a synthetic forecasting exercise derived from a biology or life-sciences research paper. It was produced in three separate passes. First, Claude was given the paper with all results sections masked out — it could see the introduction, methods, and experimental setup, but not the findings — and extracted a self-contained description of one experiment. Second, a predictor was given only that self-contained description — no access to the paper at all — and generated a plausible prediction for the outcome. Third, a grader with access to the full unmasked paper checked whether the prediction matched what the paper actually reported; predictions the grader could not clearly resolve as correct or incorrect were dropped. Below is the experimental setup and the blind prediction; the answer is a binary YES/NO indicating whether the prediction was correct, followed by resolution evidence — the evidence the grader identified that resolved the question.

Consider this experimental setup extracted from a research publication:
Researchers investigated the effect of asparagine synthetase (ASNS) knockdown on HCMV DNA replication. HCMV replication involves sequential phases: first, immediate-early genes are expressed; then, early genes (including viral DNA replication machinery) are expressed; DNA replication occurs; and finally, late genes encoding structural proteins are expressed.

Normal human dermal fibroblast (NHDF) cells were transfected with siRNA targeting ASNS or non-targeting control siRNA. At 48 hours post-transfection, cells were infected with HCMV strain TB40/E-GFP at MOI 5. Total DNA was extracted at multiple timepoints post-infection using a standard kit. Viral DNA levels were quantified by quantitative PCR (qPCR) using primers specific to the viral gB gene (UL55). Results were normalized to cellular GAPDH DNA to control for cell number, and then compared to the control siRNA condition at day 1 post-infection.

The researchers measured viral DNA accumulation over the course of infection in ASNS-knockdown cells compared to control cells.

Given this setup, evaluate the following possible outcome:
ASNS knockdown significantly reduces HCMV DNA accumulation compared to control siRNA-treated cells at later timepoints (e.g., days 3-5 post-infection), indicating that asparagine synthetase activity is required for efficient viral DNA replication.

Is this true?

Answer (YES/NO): YES